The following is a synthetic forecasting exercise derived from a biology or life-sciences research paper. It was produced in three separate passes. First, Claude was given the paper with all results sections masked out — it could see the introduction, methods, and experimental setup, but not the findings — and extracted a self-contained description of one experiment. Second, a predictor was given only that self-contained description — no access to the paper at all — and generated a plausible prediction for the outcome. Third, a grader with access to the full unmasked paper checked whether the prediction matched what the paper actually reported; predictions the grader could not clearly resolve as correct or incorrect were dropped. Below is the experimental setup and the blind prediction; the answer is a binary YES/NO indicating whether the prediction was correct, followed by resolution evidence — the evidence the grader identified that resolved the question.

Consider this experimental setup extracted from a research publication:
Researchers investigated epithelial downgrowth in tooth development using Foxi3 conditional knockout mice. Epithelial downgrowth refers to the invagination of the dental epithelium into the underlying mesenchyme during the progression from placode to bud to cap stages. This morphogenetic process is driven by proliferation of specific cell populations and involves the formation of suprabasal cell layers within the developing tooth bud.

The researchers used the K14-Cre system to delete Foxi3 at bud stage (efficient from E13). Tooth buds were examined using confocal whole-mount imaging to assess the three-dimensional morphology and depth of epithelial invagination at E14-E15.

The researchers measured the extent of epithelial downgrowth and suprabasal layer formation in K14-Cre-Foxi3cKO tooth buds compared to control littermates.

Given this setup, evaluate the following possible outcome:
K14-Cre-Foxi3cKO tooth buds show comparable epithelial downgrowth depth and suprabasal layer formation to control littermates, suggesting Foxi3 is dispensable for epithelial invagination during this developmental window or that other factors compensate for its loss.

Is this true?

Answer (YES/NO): NO